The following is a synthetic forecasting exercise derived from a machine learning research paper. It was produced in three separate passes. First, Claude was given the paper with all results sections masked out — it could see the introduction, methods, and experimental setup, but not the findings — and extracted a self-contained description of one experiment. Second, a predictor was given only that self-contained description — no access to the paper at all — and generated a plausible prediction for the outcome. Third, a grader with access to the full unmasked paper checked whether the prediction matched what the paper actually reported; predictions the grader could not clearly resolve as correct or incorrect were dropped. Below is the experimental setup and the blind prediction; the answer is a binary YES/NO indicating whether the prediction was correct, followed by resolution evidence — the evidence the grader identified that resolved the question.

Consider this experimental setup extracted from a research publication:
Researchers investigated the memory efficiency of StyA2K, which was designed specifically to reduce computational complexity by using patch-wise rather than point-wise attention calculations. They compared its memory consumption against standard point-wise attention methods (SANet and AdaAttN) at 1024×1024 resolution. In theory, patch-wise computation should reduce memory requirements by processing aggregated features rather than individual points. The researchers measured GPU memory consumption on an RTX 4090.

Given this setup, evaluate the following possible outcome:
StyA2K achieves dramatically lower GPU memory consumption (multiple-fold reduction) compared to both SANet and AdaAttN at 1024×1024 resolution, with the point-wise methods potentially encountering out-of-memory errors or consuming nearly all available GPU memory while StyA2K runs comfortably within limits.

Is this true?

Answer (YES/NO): NO